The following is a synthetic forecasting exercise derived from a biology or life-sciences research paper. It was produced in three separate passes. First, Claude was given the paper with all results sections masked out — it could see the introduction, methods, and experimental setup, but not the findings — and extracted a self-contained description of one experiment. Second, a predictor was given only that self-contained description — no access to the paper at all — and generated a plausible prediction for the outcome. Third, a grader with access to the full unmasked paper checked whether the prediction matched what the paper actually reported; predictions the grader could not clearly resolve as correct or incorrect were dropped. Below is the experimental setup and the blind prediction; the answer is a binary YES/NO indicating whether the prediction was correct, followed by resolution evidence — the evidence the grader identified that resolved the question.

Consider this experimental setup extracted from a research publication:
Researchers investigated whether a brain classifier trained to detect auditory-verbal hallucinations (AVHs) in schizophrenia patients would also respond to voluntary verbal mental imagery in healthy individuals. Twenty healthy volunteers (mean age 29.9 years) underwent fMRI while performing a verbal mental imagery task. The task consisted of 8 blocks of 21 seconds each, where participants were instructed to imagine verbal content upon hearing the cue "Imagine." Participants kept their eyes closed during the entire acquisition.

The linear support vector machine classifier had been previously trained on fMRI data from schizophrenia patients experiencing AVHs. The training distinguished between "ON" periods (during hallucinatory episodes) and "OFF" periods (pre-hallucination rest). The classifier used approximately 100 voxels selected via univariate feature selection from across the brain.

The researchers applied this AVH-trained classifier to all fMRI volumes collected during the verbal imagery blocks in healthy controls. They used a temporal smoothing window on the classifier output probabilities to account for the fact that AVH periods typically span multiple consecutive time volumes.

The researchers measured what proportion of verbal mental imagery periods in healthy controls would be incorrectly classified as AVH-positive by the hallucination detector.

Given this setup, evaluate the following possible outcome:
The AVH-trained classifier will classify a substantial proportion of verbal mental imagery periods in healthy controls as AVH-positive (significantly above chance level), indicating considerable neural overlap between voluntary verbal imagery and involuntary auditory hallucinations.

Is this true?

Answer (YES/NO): NO